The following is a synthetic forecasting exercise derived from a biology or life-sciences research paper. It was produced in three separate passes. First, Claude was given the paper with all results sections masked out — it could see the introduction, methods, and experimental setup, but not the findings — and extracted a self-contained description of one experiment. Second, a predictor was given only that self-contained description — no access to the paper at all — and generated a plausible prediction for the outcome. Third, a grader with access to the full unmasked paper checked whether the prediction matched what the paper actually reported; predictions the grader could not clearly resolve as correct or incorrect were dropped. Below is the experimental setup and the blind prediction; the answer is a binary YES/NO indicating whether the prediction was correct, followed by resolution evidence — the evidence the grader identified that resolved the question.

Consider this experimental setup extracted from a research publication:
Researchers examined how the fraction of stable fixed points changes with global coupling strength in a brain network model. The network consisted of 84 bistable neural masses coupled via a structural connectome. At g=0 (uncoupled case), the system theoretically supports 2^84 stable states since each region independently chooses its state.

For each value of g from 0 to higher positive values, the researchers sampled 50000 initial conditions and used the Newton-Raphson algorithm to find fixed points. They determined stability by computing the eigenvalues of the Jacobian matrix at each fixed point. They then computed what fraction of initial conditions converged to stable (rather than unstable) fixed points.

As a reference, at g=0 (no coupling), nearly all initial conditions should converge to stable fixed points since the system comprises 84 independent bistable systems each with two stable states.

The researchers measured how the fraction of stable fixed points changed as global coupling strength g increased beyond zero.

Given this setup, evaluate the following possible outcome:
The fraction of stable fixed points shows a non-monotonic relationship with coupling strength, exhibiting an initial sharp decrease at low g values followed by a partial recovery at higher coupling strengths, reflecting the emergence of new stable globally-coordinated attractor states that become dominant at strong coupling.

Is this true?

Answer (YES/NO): NO